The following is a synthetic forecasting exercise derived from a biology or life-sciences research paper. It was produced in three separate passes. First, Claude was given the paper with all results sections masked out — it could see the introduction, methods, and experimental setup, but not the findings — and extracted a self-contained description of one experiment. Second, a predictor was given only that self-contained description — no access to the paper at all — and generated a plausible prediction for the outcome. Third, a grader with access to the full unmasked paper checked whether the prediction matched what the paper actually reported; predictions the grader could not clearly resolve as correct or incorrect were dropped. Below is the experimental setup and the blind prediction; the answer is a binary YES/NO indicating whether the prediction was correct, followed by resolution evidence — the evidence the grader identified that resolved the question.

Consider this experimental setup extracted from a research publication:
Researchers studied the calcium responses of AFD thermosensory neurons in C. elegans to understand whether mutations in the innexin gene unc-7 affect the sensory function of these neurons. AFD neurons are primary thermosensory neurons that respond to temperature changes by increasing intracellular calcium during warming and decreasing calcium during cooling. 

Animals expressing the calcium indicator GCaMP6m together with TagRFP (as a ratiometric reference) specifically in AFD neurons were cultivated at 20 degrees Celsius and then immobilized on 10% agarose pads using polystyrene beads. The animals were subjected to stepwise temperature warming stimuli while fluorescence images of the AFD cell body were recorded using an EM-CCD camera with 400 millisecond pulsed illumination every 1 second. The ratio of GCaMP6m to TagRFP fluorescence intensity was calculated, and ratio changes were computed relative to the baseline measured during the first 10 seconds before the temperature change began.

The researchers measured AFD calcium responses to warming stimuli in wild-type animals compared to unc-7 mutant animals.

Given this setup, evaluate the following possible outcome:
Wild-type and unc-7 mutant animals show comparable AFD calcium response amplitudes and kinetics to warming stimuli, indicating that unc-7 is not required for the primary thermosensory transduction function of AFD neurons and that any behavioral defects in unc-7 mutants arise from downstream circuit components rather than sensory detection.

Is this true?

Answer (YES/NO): YES